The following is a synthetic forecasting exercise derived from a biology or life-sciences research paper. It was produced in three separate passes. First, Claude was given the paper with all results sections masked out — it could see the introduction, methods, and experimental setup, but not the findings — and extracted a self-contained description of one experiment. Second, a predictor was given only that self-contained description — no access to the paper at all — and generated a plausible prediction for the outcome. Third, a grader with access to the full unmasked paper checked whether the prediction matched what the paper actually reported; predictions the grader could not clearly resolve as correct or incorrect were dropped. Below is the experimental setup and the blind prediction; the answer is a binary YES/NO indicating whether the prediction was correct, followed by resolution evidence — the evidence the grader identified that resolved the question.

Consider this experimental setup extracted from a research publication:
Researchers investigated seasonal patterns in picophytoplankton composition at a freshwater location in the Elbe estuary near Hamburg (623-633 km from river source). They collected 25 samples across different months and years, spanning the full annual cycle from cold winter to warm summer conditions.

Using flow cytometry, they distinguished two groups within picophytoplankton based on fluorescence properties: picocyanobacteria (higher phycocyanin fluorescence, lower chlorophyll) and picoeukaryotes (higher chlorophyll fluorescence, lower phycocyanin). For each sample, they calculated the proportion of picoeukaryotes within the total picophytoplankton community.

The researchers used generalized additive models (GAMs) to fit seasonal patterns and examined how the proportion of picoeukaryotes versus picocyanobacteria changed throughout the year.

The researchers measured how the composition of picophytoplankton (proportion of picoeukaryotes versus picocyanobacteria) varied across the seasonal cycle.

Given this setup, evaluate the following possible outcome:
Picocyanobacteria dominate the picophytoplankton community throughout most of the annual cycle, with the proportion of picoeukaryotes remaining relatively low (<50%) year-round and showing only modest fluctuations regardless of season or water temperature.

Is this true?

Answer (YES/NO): NO